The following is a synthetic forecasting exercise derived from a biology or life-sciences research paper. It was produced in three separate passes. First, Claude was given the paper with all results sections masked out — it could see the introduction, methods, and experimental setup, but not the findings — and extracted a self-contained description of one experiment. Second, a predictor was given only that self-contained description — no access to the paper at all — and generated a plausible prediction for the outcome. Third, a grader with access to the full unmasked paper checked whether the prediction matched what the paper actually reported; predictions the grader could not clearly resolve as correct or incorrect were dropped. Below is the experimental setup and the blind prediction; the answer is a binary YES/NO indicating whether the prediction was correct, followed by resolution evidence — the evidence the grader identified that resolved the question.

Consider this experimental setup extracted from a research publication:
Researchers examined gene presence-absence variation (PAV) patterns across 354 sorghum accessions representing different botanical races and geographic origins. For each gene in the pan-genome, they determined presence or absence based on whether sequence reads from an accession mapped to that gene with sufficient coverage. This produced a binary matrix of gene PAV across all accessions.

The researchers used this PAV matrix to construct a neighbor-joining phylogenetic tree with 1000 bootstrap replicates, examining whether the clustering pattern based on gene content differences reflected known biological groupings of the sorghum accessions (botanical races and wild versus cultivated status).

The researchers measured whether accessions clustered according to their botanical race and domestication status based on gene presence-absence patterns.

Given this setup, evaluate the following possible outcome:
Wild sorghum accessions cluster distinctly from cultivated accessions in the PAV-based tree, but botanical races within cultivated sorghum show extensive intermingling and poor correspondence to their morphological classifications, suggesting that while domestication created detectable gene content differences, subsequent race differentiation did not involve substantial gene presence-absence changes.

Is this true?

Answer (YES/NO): NO